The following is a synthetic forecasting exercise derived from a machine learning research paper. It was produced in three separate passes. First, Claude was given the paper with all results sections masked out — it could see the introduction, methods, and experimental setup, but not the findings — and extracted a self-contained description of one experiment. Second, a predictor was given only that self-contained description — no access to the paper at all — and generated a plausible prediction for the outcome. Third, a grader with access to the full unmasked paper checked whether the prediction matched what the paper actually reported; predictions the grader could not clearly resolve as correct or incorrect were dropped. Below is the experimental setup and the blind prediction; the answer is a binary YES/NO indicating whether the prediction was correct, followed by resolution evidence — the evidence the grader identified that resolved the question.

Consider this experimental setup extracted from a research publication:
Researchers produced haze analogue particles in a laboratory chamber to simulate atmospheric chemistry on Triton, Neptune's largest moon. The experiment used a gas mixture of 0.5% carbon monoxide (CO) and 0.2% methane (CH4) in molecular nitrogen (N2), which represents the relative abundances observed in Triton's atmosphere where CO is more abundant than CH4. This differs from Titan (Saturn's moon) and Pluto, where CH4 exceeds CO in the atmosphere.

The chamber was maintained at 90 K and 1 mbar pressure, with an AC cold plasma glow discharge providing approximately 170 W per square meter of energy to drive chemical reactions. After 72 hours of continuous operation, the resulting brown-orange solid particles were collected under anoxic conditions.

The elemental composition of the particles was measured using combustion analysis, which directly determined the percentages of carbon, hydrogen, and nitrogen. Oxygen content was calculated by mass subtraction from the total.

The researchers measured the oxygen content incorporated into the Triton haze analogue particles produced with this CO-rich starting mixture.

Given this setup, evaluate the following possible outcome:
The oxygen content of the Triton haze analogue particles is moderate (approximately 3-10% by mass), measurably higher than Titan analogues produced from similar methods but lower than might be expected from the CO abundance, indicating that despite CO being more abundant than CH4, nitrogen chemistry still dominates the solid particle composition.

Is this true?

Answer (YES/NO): NO